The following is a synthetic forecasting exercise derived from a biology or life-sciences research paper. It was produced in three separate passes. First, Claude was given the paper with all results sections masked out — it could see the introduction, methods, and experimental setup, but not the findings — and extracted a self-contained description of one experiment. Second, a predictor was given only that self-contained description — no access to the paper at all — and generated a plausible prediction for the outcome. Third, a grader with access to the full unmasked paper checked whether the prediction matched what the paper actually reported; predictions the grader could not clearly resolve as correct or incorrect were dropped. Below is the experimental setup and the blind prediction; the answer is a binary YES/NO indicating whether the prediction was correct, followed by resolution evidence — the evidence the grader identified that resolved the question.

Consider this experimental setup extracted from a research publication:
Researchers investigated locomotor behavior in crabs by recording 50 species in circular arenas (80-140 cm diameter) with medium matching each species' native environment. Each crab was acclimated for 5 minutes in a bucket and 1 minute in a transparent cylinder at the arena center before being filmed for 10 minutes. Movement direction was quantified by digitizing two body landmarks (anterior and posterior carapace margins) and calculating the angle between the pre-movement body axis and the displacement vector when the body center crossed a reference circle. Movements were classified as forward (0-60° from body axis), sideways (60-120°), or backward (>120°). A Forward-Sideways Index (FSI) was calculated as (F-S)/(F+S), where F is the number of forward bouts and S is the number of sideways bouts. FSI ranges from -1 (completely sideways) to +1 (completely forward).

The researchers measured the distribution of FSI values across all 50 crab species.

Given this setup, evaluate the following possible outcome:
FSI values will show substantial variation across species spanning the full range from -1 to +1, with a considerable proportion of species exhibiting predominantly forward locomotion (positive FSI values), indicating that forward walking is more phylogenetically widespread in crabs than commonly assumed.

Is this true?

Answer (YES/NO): NO